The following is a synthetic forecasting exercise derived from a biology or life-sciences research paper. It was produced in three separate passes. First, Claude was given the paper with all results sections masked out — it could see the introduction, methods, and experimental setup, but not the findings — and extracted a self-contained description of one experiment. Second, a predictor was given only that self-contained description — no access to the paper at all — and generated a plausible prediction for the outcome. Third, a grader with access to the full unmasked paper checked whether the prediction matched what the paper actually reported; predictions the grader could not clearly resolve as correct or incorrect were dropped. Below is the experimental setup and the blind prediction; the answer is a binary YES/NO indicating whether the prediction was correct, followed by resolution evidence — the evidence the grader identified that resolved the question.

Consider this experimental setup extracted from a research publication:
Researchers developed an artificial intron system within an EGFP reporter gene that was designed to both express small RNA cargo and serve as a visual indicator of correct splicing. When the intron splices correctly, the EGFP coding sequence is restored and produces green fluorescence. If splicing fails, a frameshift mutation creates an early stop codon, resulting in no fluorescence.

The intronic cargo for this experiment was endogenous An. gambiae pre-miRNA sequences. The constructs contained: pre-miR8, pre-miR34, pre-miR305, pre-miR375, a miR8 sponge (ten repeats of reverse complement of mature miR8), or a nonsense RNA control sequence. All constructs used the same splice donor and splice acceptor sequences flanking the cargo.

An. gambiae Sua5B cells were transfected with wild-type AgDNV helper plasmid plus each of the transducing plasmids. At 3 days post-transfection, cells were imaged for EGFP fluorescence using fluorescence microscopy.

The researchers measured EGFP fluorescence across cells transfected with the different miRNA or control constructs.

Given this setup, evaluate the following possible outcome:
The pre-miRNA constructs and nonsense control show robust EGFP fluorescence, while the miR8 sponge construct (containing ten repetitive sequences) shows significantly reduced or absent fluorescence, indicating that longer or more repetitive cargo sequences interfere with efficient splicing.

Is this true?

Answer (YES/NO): NO